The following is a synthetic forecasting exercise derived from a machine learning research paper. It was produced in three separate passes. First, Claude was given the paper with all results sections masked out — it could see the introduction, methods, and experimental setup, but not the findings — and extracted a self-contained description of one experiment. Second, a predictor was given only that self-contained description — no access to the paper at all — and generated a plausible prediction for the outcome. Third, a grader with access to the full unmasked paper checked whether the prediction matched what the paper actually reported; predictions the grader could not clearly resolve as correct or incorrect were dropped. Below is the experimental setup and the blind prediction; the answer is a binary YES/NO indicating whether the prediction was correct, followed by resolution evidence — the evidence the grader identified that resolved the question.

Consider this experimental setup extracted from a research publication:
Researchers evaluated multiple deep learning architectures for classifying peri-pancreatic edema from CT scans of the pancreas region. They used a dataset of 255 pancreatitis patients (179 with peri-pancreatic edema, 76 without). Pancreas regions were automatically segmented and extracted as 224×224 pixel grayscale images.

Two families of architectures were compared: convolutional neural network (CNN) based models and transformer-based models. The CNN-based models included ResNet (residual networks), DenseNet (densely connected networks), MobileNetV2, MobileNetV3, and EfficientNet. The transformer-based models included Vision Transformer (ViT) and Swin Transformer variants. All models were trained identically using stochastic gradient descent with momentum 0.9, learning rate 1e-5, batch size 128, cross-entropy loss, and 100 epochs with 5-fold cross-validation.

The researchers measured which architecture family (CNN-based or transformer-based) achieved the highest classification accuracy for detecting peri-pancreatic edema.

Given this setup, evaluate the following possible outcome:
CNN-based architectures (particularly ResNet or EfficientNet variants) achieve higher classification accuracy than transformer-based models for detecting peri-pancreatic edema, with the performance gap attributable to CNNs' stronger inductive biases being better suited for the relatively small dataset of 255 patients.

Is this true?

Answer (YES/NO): NO